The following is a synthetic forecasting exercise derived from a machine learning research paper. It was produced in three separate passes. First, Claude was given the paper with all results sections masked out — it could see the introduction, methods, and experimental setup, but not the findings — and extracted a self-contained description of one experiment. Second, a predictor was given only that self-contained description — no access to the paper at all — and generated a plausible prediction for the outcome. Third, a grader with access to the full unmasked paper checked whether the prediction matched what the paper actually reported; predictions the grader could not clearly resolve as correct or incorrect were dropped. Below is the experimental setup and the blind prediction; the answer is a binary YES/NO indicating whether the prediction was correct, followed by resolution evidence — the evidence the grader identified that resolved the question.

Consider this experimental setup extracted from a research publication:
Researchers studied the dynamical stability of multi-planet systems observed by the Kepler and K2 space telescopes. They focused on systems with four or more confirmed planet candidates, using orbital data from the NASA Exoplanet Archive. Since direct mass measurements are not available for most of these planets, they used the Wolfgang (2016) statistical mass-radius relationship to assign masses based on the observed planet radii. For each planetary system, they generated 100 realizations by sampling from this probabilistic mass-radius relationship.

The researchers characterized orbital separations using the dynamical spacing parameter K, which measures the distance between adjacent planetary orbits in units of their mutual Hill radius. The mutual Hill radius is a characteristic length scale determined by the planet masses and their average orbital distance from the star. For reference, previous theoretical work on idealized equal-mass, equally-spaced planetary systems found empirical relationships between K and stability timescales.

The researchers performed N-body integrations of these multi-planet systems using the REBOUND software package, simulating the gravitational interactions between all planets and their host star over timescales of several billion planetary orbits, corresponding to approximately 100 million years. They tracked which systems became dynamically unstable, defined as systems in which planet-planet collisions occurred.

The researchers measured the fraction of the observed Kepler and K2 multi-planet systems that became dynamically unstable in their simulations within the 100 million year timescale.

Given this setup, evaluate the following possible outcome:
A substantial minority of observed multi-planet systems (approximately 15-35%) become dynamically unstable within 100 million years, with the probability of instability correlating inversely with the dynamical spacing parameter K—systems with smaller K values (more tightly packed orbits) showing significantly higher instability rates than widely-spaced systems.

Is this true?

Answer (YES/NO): NO